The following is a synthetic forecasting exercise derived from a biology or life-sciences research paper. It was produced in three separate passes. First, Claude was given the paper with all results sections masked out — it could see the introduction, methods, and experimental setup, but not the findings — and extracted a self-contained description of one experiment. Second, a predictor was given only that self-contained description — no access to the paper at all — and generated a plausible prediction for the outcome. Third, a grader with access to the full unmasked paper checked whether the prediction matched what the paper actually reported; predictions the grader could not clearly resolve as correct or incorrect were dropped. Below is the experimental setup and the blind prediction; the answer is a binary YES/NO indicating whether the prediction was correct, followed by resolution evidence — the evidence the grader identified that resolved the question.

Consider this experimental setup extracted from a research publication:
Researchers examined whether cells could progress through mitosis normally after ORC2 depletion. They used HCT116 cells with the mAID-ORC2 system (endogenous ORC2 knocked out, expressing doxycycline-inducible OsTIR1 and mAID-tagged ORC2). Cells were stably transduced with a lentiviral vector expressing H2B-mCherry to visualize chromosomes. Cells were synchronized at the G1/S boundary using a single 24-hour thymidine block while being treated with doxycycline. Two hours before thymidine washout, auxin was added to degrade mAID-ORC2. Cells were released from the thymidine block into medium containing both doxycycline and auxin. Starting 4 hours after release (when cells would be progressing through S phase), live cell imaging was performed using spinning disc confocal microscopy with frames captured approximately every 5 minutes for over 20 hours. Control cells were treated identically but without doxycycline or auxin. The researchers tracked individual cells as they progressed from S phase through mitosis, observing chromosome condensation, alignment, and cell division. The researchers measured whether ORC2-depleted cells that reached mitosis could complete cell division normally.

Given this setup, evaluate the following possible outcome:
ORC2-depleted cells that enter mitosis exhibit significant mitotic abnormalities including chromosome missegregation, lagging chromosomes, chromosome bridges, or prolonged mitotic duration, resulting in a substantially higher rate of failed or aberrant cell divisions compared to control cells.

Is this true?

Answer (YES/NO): YES